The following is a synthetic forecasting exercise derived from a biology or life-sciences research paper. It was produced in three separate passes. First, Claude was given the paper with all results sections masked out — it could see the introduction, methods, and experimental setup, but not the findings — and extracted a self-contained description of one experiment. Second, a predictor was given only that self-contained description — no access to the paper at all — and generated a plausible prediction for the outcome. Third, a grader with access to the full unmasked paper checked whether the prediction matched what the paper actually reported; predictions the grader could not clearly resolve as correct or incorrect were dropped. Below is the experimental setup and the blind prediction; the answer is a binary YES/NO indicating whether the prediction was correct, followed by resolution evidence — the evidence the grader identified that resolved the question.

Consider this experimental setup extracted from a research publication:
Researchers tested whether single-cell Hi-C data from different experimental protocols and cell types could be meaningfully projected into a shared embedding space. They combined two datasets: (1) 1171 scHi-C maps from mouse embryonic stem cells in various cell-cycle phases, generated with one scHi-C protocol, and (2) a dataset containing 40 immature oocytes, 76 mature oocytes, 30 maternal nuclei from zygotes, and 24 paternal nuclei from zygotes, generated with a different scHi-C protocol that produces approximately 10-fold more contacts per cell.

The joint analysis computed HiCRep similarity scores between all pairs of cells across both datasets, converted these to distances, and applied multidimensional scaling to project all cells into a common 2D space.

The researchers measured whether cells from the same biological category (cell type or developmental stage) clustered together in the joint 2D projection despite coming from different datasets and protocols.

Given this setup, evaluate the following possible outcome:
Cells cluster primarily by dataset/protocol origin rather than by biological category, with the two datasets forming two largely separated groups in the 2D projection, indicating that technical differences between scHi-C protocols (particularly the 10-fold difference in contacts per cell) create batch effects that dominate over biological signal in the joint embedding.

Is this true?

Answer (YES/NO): NO